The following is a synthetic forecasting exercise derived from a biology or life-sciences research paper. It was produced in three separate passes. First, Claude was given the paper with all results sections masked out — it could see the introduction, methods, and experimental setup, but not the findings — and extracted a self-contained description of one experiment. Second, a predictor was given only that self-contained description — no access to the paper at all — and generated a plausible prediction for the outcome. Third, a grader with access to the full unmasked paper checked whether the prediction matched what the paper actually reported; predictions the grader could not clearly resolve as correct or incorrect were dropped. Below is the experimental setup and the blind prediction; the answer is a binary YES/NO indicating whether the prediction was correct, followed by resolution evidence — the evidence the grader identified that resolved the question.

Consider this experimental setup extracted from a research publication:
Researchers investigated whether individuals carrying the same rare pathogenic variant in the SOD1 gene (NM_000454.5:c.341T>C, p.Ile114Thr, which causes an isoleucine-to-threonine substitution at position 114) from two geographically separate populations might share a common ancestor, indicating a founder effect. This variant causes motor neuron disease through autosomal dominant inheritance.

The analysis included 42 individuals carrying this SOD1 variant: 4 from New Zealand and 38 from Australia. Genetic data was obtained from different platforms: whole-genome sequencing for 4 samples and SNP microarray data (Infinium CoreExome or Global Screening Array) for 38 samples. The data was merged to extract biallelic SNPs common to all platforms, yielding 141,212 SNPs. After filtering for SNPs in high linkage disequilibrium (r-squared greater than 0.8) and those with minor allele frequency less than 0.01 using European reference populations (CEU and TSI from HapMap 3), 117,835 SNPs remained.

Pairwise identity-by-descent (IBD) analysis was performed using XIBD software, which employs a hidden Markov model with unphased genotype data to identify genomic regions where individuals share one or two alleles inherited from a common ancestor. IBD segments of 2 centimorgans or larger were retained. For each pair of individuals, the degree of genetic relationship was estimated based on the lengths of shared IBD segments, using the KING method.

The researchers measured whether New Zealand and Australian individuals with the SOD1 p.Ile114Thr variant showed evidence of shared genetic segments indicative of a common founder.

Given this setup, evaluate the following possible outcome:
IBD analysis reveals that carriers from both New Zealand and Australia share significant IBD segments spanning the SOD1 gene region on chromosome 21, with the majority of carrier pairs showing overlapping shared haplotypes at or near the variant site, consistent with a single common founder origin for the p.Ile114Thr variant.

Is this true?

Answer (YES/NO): YES